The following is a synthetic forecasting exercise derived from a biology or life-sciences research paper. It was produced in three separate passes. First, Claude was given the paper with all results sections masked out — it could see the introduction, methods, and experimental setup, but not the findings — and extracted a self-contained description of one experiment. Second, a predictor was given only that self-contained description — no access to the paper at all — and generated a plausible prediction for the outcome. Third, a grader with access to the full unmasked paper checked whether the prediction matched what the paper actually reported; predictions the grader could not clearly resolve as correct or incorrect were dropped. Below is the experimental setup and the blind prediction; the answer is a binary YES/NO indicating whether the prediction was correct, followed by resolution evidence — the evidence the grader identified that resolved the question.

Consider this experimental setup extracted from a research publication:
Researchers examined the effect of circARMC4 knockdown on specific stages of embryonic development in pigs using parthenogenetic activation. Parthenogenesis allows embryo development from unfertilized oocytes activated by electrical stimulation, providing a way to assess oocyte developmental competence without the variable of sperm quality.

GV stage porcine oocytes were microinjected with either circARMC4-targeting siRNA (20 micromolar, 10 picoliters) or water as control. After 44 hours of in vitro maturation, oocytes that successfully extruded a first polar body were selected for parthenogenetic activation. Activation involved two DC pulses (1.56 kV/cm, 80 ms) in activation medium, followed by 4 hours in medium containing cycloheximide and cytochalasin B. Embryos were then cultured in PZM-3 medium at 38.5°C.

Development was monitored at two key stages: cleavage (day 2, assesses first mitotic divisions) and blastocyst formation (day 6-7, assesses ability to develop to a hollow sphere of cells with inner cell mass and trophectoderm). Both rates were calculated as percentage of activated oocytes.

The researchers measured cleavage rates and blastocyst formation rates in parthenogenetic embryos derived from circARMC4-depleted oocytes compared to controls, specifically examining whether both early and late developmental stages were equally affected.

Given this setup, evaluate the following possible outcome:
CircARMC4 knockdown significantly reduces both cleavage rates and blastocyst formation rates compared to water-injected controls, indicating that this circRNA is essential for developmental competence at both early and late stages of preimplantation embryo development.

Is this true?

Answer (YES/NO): YES